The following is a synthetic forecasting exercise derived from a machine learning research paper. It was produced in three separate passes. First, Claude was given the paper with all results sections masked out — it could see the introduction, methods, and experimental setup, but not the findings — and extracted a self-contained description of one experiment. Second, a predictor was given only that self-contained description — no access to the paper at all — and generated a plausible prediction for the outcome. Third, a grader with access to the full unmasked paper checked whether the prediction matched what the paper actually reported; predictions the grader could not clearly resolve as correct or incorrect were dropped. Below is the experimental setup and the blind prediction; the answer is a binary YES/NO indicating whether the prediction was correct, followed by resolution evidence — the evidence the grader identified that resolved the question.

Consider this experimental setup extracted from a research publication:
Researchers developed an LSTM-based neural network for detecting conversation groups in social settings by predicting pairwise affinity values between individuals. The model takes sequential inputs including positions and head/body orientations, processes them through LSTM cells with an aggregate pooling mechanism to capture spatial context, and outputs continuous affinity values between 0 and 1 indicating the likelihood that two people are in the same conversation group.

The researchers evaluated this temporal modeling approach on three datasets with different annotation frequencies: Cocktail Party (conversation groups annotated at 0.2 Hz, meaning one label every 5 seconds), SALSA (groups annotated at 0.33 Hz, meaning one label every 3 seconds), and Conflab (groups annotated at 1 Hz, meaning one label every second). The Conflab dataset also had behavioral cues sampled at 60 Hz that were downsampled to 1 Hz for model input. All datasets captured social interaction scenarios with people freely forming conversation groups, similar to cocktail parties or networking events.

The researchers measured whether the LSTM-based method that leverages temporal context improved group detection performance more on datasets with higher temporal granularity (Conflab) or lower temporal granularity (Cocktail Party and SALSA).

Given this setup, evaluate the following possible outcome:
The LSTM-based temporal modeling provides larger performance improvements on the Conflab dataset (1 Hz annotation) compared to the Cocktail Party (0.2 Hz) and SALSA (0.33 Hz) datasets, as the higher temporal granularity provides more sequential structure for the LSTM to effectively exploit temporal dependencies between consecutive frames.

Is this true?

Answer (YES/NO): YES